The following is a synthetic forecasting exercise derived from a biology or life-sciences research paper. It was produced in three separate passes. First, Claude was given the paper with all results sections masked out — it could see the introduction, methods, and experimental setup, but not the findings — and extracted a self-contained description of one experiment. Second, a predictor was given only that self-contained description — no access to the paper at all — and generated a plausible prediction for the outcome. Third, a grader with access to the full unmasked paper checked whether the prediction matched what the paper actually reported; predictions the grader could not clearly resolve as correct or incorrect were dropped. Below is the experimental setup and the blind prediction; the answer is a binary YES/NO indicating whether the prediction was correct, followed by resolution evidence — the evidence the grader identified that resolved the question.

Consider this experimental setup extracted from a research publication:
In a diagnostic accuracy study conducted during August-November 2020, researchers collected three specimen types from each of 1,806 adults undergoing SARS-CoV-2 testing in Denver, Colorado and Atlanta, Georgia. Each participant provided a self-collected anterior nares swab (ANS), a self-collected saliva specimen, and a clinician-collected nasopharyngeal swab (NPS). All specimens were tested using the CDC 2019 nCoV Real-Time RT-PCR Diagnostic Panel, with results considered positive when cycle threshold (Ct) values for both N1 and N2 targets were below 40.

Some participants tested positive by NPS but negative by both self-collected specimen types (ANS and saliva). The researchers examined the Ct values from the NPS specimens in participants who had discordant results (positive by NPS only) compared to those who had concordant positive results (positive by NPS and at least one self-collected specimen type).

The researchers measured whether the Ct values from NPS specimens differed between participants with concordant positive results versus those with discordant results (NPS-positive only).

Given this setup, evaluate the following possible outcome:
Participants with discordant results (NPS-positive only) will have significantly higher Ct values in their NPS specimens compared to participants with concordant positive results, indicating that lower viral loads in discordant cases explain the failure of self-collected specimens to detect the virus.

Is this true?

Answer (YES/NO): YES